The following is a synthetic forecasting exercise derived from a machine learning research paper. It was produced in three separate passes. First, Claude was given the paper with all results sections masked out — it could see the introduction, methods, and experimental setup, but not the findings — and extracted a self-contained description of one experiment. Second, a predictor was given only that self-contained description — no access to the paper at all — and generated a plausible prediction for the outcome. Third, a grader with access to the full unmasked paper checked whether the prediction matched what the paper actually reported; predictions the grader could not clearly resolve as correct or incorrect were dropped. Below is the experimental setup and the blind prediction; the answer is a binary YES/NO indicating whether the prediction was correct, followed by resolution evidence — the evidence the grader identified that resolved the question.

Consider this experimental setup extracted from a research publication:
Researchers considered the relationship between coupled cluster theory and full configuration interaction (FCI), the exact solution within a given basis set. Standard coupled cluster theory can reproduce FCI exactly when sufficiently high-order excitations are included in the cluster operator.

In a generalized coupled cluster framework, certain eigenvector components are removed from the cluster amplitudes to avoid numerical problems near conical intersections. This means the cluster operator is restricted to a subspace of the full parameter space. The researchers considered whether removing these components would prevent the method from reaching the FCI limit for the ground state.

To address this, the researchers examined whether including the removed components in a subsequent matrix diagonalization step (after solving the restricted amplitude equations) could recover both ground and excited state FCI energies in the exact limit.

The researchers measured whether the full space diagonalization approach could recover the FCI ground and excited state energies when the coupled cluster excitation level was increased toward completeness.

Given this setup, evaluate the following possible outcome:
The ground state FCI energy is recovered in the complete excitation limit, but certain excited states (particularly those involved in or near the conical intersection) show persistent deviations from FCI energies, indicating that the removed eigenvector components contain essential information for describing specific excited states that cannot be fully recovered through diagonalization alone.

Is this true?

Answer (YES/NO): NO